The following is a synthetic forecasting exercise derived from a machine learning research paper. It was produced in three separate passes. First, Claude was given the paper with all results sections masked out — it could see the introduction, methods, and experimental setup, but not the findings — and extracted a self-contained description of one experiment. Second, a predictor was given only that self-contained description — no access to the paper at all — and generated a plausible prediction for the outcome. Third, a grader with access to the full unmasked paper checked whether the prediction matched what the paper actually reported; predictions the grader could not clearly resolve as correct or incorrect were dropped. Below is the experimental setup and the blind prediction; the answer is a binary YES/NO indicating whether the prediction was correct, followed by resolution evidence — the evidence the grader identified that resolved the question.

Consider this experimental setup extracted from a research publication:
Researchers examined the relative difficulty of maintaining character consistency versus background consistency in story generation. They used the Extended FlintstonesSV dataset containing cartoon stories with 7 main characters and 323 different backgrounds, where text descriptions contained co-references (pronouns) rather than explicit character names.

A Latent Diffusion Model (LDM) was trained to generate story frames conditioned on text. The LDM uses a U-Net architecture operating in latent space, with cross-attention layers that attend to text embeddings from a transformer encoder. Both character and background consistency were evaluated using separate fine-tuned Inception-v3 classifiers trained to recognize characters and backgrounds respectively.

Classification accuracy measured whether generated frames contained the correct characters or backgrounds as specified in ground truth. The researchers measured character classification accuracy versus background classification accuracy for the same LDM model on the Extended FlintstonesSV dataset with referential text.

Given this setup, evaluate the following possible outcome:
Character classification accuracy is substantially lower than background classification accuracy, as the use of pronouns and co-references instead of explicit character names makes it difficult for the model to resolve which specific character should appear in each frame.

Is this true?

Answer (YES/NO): NO